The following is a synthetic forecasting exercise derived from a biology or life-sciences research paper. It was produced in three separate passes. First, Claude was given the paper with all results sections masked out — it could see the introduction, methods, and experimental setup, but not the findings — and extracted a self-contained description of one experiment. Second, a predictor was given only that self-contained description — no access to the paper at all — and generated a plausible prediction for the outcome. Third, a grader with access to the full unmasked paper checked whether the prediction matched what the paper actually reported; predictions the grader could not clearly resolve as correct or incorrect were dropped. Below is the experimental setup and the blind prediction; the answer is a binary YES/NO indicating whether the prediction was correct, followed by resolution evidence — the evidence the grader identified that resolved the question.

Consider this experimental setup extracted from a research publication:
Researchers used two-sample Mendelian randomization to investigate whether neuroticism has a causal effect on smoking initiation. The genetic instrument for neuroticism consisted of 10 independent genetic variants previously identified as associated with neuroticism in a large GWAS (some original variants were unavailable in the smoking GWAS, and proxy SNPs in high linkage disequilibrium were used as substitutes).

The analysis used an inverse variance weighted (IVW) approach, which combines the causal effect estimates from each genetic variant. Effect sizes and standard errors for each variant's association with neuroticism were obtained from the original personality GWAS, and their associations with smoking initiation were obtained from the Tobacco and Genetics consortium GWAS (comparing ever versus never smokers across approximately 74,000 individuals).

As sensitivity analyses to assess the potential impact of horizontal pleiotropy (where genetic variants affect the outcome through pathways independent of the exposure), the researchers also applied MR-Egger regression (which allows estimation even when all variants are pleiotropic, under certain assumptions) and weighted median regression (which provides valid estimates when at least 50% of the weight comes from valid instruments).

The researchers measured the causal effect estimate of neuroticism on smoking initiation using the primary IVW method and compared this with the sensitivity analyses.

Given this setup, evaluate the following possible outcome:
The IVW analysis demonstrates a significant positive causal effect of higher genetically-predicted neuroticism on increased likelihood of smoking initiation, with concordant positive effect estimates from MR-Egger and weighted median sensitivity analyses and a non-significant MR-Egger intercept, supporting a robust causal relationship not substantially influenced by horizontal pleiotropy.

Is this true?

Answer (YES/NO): NO